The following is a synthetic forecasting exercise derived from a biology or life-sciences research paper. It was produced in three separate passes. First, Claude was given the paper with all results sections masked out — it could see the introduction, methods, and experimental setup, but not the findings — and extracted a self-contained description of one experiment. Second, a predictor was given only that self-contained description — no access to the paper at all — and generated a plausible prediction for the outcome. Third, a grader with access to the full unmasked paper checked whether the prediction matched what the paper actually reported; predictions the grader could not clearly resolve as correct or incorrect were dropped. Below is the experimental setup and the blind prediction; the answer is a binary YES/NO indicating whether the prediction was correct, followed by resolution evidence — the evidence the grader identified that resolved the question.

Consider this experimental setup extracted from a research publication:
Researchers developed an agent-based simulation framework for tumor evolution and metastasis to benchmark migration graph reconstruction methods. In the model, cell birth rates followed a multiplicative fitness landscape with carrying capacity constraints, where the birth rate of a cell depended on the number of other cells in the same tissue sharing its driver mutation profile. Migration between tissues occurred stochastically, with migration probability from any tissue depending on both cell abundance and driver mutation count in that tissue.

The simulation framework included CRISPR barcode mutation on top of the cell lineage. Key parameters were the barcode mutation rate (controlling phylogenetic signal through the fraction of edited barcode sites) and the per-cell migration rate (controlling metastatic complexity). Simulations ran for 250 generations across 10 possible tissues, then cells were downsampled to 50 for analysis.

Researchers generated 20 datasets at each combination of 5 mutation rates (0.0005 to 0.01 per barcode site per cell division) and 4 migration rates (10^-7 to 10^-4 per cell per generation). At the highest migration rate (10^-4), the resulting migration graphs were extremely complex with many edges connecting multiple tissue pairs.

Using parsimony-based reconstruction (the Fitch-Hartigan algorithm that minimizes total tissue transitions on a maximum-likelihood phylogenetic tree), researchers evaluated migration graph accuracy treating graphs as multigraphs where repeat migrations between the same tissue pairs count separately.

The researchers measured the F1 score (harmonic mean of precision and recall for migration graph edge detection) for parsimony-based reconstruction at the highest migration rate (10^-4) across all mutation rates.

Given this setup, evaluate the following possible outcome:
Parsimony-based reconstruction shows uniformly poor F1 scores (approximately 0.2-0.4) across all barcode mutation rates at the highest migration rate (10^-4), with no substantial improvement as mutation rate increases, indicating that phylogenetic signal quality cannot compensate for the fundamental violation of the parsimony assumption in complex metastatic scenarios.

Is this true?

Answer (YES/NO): NO